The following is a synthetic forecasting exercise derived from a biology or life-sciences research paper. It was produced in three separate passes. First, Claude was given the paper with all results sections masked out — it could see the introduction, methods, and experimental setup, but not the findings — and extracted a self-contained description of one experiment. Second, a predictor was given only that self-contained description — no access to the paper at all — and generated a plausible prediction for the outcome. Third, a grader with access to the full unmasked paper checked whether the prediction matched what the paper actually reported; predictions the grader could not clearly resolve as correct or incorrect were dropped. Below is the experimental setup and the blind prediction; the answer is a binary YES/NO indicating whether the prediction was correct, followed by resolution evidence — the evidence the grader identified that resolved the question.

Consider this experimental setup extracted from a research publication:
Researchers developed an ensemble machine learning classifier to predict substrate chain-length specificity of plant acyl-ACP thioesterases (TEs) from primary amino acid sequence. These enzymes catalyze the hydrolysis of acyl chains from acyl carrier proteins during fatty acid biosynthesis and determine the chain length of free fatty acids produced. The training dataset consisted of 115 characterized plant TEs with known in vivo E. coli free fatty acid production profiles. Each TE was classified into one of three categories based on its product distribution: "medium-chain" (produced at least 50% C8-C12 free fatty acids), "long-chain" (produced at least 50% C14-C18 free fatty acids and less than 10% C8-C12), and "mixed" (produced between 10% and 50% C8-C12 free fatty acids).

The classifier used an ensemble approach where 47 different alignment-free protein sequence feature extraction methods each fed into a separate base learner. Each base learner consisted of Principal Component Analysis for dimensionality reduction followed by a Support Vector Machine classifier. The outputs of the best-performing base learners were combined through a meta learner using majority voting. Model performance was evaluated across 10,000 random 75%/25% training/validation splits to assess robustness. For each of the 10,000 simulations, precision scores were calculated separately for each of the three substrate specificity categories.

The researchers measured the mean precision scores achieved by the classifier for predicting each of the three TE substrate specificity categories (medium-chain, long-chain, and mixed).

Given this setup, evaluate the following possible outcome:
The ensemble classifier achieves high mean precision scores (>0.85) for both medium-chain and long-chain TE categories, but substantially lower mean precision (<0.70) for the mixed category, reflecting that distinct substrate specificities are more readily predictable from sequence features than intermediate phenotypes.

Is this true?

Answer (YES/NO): NO